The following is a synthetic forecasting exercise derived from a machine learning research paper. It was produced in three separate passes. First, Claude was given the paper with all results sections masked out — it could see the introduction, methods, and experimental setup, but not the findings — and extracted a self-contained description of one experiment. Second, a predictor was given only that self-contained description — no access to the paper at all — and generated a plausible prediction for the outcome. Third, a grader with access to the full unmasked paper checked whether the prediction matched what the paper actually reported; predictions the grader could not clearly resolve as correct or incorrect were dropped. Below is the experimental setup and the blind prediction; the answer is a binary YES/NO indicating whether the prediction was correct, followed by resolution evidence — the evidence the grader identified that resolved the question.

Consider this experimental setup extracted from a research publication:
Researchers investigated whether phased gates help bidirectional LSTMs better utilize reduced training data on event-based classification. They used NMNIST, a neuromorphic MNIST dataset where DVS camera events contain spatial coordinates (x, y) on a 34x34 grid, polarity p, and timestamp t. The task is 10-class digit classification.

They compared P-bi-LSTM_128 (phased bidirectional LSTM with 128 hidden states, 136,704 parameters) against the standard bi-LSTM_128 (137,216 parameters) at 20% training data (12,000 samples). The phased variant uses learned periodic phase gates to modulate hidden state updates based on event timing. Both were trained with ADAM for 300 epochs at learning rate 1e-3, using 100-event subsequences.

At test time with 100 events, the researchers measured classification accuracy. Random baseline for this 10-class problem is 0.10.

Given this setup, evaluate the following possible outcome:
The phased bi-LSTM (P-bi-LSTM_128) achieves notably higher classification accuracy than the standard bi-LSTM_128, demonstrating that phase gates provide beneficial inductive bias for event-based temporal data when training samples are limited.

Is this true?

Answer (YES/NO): NO